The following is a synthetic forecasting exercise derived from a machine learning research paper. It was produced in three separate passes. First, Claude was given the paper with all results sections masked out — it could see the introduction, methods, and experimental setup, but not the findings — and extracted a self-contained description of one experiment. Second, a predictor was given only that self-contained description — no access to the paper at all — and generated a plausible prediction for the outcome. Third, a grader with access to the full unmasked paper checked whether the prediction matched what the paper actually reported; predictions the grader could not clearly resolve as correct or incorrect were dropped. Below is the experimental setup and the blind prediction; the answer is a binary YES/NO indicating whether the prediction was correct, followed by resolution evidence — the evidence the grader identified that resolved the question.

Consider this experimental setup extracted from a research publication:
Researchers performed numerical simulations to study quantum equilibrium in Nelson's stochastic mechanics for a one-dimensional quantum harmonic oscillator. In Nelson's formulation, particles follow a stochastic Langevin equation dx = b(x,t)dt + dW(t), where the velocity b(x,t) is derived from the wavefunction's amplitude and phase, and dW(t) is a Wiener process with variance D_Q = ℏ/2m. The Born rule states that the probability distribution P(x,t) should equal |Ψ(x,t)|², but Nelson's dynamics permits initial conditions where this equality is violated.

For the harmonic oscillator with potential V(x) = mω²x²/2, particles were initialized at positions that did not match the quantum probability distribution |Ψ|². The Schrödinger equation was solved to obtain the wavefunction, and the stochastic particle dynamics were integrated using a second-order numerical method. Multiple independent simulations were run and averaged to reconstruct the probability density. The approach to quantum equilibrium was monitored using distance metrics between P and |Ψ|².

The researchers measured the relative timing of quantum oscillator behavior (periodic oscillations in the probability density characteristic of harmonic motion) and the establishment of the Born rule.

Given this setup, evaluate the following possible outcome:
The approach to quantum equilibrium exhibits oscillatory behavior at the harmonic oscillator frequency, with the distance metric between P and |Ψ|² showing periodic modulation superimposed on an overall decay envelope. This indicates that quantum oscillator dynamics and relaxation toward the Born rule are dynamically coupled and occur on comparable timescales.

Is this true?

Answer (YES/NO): NO